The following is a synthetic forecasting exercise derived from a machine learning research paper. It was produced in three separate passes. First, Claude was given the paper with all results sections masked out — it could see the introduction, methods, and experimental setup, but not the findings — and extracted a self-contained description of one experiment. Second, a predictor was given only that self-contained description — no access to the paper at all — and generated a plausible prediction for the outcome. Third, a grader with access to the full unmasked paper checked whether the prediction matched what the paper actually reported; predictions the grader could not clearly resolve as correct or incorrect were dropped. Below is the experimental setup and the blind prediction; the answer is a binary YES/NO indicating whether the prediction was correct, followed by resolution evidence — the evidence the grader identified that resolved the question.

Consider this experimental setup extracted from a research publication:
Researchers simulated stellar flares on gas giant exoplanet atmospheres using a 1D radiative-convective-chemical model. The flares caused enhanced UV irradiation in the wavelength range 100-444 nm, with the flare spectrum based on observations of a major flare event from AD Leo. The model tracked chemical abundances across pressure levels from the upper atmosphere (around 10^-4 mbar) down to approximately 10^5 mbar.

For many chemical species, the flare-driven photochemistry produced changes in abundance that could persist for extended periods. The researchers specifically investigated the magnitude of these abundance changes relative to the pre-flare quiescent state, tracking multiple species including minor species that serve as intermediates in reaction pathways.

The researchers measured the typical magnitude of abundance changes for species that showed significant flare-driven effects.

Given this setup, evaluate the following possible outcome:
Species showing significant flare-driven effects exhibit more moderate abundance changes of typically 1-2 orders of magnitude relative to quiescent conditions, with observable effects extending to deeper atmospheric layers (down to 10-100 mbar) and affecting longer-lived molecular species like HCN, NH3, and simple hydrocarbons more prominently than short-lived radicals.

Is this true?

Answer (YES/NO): NO